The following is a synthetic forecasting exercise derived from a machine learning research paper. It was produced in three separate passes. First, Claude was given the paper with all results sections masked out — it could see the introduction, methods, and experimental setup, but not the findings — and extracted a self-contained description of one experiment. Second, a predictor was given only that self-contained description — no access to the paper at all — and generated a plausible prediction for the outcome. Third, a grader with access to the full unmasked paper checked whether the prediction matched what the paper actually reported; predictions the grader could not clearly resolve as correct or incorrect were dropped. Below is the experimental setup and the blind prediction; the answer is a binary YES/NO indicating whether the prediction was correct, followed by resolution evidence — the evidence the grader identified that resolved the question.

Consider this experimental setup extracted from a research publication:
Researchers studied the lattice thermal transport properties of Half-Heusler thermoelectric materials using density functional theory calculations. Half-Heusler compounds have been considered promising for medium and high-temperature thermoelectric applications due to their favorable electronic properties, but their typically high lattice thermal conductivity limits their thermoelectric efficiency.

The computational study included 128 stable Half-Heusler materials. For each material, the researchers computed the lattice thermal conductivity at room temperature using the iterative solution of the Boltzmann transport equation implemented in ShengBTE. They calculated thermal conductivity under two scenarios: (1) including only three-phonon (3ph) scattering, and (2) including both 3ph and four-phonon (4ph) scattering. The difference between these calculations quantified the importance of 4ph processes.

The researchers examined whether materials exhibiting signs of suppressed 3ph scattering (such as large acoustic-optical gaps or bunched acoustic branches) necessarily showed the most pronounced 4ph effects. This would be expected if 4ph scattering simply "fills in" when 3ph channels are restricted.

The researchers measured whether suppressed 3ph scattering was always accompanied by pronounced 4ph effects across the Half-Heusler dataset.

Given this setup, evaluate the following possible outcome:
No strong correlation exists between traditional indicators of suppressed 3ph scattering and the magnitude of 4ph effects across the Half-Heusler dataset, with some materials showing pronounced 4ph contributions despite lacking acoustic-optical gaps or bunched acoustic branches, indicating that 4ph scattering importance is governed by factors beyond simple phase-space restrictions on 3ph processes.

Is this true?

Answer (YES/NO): YES